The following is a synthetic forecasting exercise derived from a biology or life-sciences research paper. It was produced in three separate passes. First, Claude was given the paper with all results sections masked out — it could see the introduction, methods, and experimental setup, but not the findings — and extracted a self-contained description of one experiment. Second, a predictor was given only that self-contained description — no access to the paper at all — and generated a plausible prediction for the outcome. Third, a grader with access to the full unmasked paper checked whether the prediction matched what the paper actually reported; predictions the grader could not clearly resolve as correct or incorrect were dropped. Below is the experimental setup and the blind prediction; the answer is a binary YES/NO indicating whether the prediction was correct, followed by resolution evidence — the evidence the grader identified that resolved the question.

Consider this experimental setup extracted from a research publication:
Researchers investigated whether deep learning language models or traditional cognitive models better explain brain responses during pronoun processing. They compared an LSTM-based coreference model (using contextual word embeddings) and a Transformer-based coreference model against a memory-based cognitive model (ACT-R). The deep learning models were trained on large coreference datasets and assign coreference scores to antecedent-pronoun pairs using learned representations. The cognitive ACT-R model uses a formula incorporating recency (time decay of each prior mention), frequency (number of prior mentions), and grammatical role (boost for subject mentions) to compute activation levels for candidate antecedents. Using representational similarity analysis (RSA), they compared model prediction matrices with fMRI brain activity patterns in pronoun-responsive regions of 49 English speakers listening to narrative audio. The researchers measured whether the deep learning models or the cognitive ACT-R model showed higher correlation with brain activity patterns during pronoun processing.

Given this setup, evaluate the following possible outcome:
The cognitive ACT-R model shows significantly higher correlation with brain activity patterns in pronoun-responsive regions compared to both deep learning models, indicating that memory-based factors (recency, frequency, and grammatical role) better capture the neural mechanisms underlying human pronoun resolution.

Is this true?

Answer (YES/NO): YES